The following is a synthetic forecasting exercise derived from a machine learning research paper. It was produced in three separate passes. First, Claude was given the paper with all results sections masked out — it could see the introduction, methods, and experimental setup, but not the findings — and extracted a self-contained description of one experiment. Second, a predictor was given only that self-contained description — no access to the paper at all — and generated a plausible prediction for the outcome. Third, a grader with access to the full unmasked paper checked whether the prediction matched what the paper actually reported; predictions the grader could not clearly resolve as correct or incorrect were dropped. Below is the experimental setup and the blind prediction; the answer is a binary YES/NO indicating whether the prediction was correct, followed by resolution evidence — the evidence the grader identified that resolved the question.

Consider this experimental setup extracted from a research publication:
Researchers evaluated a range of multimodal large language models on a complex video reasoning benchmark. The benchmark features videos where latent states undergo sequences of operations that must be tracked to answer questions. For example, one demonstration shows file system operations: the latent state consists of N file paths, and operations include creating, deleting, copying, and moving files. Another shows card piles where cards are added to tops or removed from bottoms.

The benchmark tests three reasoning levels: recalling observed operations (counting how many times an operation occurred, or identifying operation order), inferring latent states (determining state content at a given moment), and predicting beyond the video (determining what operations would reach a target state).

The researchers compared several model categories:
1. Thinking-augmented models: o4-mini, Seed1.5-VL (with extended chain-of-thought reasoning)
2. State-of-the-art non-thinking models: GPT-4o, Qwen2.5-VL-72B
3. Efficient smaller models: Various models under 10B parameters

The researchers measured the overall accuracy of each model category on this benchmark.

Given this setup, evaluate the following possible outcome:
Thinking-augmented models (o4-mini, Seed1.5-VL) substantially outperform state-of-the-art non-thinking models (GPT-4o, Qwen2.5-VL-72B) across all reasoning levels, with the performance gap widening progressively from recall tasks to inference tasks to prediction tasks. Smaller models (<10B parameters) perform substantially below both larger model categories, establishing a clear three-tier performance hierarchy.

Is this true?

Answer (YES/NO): NO